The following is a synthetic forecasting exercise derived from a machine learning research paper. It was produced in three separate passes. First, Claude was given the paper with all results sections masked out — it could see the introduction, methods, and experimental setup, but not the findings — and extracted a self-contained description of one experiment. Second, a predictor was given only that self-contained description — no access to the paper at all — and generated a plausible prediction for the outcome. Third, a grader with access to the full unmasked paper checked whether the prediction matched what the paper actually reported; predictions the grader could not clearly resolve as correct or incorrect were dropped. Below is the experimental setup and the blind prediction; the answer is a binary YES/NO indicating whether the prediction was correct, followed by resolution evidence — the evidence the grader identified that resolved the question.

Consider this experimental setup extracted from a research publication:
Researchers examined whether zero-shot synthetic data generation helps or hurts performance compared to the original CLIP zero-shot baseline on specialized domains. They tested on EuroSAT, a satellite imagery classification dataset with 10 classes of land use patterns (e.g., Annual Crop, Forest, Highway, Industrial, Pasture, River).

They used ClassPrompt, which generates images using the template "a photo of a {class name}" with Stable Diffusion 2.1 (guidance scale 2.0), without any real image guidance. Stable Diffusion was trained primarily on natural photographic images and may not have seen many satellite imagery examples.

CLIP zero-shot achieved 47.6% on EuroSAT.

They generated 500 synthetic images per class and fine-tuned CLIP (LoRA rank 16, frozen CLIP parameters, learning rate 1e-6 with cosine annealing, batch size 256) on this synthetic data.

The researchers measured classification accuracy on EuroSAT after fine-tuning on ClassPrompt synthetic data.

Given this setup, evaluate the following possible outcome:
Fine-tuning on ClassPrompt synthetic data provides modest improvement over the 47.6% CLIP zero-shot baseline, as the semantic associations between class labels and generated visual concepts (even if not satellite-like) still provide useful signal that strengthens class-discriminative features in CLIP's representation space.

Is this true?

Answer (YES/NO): NO